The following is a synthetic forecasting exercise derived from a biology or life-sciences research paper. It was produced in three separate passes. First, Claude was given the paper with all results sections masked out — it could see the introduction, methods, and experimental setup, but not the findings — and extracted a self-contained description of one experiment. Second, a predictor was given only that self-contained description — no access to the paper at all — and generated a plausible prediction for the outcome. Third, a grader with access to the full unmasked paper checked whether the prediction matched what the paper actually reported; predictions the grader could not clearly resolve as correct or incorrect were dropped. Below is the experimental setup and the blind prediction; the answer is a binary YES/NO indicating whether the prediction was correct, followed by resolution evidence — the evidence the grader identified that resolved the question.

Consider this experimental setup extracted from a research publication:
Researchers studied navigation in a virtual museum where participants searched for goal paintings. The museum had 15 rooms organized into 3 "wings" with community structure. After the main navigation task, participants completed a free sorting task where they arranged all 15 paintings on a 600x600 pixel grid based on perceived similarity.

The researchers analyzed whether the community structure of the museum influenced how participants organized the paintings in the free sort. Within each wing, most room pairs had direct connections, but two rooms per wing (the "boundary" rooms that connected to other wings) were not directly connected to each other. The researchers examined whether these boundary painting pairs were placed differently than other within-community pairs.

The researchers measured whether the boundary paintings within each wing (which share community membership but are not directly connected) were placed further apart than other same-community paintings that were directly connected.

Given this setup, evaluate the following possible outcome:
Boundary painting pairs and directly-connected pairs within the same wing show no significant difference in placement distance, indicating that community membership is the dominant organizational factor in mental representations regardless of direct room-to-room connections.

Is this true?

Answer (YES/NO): NO